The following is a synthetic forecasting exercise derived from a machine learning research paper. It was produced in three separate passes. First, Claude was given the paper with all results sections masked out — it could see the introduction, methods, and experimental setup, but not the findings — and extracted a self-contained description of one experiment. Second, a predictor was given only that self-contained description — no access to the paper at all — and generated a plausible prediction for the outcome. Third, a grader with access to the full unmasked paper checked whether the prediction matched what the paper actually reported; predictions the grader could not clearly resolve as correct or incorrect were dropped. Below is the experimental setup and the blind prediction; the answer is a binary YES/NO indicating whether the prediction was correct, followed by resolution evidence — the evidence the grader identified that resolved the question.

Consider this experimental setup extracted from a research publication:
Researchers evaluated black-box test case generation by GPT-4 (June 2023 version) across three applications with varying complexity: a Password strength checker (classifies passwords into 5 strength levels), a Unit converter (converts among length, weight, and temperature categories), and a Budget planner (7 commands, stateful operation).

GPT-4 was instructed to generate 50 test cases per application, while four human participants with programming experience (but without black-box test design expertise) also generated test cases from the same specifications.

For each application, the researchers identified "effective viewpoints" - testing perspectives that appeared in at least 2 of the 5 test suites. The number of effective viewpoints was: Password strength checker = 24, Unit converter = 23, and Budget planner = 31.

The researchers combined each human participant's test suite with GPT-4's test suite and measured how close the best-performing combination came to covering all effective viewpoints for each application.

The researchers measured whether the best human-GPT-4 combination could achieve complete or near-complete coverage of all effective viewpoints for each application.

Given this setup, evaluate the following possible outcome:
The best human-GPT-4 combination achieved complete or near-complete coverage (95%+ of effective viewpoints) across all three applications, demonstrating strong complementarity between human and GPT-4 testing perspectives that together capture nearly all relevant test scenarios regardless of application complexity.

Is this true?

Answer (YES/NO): YES